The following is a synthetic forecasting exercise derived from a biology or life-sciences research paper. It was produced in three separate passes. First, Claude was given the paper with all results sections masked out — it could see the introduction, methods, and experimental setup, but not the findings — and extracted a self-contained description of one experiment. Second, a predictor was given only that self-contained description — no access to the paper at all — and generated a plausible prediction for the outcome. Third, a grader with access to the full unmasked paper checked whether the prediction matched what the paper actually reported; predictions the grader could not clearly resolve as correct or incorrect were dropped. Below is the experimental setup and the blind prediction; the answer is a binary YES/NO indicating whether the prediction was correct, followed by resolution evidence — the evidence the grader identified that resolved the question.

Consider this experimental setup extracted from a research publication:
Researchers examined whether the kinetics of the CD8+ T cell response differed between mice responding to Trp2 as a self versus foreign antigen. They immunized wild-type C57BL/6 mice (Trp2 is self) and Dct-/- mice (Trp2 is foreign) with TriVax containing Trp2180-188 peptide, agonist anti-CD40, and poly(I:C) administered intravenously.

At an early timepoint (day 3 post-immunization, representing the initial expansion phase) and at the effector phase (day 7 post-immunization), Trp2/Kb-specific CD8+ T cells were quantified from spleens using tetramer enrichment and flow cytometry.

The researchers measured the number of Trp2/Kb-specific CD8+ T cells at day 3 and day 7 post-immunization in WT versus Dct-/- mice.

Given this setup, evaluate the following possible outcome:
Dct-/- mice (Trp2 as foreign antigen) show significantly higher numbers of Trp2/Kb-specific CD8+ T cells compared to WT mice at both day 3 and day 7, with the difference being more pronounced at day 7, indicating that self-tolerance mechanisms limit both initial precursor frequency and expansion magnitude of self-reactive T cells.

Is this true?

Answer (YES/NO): NO